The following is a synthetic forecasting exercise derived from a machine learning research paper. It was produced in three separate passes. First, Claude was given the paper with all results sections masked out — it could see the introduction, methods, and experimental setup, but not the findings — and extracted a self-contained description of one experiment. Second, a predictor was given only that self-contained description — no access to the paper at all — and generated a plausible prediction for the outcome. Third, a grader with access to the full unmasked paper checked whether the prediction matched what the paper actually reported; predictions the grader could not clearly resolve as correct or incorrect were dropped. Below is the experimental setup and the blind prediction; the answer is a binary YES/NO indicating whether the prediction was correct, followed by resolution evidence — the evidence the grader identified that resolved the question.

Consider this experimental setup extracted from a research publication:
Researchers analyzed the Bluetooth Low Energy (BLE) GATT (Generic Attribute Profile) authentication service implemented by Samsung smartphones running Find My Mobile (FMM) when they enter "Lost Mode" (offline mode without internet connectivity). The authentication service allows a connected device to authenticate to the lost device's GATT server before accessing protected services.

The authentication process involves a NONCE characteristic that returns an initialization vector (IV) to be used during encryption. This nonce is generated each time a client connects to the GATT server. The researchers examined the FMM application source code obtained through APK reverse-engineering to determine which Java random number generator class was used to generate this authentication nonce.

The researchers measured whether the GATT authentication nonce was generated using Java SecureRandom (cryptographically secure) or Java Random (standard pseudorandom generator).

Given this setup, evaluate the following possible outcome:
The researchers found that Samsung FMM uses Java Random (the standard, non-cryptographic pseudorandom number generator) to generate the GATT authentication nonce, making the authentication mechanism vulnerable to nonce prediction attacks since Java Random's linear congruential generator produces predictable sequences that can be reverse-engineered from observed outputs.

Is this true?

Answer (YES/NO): NO